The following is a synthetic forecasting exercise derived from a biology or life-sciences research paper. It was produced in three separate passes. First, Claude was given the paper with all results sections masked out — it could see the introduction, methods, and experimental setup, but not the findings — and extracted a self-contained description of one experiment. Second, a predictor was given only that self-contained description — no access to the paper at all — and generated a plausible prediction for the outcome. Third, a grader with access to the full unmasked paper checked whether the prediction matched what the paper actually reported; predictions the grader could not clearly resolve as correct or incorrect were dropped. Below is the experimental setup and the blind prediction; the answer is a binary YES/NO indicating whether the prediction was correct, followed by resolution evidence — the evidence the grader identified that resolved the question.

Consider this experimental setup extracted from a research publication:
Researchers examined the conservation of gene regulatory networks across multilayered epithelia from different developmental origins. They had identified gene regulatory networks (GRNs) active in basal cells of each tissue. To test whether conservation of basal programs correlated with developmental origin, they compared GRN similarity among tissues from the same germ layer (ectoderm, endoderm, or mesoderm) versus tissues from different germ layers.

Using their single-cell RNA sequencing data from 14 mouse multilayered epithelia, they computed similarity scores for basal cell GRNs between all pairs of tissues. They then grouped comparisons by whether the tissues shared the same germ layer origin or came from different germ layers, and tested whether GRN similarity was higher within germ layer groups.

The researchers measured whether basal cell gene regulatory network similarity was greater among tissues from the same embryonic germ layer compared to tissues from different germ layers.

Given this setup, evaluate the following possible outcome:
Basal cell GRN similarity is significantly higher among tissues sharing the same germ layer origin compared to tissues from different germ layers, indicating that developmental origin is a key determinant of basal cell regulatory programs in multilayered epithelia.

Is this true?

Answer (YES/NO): NO